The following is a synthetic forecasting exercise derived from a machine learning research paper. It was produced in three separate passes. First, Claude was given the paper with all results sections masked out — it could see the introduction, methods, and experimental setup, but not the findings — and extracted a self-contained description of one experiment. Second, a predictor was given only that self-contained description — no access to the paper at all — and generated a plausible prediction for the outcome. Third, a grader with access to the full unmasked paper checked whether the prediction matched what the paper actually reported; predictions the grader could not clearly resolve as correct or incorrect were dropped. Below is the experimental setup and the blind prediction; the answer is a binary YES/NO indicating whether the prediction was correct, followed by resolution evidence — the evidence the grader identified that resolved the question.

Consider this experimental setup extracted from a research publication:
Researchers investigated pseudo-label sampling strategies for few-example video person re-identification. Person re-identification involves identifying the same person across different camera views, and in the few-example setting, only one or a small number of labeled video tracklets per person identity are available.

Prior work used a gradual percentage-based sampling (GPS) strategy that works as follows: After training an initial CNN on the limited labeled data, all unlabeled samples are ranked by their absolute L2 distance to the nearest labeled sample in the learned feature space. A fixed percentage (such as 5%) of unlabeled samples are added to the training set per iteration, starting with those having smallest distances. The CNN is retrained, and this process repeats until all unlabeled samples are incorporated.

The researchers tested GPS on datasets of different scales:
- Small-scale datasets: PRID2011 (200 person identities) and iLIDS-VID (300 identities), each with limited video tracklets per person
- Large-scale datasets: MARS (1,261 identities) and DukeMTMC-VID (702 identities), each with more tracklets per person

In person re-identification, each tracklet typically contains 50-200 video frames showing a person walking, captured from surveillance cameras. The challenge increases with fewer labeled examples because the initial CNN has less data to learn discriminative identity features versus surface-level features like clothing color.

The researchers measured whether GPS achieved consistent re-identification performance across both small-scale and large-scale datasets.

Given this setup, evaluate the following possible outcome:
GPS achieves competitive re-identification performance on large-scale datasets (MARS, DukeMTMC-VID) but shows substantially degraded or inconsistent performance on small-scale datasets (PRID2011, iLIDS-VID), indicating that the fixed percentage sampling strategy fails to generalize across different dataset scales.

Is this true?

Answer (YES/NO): YES